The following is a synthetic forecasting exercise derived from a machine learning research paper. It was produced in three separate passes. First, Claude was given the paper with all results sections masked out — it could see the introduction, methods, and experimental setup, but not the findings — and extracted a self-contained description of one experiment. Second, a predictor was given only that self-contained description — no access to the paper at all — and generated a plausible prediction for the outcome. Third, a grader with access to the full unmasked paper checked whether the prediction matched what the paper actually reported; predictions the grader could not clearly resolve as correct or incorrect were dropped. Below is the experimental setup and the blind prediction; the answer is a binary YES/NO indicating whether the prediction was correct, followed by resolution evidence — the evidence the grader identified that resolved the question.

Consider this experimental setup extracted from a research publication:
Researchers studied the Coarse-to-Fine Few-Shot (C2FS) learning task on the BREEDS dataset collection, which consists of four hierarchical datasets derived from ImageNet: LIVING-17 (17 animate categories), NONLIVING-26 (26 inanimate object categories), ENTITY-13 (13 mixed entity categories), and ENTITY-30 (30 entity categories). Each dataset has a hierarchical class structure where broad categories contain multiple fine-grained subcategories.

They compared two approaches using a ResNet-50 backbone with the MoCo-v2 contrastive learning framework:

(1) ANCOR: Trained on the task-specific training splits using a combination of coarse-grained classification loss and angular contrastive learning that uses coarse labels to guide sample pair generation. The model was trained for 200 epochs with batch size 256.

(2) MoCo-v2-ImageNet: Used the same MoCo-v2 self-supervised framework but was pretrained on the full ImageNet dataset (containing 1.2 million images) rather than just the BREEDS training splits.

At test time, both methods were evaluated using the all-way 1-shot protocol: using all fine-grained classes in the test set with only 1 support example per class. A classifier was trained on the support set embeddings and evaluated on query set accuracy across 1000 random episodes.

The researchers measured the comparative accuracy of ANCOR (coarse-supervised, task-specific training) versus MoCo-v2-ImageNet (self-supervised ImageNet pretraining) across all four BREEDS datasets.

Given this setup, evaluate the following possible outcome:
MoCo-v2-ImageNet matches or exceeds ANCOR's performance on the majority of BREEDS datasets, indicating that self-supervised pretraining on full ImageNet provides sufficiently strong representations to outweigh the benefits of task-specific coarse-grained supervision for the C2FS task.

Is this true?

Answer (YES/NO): NO